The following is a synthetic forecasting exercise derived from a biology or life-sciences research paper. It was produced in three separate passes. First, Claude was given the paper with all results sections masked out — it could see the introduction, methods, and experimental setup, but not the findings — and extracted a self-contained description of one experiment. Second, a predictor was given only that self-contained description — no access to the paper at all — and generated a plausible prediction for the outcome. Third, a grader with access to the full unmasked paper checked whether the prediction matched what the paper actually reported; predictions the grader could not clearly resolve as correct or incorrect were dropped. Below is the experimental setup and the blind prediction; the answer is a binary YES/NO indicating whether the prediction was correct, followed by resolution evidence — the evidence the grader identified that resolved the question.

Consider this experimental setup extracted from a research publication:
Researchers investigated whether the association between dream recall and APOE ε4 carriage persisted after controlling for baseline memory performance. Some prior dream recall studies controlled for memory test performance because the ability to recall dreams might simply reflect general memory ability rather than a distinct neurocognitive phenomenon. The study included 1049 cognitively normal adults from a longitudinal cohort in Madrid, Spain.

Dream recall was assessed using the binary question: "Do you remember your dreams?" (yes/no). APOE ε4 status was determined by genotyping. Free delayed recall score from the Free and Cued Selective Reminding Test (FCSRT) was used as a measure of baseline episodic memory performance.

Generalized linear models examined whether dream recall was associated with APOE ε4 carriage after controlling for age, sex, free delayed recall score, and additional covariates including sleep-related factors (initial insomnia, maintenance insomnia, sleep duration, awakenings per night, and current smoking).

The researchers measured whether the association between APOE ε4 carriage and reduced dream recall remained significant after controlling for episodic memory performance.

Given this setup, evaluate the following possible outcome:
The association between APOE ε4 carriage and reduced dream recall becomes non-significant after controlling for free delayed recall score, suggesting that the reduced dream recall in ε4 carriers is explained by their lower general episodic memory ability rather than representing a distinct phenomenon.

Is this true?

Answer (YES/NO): NO